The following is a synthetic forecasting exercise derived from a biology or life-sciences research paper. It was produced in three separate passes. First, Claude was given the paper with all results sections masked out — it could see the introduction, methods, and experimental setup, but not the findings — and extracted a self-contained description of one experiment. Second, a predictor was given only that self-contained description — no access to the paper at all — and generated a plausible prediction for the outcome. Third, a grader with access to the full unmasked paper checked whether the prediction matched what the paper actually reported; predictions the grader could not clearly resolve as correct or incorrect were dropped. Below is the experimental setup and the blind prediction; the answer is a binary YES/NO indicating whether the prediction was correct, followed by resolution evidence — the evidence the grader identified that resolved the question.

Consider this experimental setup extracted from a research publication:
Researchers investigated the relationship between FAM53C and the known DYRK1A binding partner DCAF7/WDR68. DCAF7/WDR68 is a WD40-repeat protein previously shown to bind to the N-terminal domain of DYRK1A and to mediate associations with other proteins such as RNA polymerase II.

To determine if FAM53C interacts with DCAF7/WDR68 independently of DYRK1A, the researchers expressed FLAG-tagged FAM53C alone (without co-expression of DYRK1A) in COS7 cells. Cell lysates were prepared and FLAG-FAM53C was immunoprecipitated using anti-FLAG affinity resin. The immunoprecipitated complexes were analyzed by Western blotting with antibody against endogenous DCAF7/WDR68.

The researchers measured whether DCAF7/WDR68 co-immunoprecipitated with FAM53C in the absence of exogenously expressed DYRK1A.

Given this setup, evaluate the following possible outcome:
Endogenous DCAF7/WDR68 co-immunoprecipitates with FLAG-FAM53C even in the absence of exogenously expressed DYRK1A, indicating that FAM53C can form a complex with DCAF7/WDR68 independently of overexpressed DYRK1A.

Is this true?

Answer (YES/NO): NO